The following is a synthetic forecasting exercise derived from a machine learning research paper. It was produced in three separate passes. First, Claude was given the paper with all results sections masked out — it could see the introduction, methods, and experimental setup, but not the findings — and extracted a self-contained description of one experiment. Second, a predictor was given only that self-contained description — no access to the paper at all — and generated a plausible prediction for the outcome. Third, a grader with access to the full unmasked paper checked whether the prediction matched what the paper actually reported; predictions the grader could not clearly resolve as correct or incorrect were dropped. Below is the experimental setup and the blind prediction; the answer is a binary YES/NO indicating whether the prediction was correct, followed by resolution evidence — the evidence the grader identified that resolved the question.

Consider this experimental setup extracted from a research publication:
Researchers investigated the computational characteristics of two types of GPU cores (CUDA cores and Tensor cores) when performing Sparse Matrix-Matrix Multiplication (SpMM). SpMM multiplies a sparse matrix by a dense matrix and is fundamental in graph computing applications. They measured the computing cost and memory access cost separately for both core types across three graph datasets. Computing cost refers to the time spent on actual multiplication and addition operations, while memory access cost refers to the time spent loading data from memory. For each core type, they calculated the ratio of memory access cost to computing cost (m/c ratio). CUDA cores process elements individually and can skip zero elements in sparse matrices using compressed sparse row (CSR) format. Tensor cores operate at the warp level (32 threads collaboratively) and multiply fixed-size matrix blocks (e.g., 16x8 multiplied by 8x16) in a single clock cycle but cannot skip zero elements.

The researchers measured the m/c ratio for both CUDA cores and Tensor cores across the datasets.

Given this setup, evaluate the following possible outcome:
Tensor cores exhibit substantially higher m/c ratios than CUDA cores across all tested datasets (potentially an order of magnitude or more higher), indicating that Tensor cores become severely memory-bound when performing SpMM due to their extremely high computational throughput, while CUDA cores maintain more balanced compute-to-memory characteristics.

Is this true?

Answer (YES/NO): NO